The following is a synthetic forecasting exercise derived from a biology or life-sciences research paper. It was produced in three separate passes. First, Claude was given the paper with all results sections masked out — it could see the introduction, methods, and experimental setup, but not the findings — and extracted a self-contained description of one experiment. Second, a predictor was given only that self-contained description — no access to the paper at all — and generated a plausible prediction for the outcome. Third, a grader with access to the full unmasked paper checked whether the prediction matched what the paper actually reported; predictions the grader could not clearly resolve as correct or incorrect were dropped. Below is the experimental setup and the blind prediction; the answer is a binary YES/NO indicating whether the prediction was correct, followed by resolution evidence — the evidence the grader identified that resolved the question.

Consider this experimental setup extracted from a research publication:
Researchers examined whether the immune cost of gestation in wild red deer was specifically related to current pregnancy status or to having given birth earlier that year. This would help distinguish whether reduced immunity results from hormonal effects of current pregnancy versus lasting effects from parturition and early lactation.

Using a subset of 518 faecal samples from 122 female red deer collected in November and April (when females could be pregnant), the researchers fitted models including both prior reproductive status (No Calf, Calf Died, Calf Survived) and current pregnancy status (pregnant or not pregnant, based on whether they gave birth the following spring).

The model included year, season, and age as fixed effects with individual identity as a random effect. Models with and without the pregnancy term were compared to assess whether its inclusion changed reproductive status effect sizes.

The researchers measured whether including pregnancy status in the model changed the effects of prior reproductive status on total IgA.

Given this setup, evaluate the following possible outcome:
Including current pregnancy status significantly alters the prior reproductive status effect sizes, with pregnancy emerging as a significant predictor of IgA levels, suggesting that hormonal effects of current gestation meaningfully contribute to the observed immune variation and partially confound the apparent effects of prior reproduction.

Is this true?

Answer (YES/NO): NO